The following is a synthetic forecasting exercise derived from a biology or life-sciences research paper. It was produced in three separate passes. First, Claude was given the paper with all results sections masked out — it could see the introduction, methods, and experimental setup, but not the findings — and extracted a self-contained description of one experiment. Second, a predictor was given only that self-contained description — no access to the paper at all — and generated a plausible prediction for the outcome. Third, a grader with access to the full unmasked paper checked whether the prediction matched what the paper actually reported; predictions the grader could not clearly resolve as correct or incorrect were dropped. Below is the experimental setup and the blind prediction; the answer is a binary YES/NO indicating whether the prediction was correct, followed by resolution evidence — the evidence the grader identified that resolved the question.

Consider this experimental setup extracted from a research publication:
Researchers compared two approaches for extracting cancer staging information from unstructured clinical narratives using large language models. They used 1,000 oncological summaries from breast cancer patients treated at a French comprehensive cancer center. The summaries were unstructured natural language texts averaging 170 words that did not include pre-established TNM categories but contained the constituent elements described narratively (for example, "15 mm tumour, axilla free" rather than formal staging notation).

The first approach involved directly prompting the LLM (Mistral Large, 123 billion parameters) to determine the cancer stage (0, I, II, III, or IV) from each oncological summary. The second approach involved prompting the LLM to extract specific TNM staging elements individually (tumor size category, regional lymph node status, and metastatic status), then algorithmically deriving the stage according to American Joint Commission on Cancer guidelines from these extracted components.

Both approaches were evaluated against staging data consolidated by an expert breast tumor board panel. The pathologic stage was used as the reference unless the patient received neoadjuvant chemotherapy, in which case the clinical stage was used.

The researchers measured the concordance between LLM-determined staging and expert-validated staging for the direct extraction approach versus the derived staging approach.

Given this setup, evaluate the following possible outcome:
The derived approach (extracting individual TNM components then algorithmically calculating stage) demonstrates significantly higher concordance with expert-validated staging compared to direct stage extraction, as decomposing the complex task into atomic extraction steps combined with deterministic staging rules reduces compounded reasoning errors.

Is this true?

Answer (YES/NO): YES